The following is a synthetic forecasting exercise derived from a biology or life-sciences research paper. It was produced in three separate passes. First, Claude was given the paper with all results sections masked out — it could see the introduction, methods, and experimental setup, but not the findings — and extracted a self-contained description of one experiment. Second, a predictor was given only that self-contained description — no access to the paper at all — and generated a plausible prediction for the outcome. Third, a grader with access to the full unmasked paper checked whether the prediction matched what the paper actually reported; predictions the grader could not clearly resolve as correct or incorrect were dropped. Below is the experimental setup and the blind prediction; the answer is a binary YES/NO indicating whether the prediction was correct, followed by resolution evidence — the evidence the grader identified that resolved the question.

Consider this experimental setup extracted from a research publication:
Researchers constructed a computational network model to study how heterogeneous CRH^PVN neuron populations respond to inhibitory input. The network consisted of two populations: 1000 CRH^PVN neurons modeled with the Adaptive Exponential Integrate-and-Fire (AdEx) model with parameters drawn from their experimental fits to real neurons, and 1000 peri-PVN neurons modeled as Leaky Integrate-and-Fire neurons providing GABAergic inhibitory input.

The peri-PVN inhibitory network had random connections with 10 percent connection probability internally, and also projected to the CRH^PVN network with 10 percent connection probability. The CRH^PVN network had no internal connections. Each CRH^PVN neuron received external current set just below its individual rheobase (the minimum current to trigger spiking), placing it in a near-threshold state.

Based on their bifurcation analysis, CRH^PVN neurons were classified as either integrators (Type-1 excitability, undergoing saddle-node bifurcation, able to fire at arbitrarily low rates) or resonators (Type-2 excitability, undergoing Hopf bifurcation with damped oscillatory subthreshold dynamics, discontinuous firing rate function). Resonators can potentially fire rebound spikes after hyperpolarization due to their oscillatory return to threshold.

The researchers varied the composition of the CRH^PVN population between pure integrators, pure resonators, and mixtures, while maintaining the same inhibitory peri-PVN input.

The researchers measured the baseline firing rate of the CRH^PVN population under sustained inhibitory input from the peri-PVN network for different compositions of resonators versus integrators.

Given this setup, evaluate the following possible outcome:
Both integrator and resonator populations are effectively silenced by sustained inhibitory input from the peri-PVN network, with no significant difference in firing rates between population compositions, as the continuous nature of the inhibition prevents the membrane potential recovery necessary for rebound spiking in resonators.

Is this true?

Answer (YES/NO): NO